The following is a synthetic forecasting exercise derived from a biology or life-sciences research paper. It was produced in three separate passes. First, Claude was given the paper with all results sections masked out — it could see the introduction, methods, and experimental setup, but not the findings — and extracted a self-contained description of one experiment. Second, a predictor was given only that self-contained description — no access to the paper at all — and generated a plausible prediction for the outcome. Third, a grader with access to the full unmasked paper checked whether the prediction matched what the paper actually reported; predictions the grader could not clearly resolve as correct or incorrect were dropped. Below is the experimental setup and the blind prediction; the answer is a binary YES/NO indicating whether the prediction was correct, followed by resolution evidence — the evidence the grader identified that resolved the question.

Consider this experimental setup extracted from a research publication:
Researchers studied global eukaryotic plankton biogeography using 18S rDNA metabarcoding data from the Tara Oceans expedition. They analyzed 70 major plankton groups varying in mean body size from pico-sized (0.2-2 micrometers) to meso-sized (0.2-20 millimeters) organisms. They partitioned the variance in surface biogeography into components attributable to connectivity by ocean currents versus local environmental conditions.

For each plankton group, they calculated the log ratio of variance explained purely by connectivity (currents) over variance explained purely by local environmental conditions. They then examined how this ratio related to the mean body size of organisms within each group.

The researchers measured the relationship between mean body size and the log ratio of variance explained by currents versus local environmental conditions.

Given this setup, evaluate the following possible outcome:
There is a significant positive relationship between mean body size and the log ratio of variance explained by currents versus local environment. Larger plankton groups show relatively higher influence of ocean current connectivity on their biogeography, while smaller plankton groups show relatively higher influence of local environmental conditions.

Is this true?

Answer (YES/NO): YES